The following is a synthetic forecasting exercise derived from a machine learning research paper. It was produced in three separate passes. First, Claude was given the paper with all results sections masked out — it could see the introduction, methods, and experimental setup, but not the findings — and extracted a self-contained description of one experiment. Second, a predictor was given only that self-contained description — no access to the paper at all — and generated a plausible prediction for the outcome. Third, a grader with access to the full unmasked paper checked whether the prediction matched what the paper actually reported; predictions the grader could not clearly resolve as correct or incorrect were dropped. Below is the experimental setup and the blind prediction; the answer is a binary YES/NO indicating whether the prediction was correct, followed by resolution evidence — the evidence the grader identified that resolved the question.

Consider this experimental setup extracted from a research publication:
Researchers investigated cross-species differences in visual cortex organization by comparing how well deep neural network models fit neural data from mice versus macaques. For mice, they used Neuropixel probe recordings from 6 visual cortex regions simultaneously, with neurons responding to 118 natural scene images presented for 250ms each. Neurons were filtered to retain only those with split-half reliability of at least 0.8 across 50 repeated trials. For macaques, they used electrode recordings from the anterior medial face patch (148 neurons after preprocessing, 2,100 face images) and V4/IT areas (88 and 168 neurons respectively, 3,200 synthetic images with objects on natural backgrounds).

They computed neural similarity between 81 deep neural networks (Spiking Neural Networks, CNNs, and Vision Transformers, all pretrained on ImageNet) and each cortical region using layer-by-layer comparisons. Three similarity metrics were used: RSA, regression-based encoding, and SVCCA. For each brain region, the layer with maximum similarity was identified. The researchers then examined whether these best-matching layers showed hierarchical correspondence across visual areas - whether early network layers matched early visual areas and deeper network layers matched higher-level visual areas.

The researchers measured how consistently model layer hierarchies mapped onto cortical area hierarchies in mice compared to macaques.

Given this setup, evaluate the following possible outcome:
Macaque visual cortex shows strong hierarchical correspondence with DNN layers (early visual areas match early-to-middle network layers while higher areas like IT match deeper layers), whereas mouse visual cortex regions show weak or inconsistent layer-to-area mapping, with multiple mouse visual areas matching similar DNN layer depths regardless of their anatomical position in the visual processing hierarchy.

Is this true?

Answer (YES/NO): YES